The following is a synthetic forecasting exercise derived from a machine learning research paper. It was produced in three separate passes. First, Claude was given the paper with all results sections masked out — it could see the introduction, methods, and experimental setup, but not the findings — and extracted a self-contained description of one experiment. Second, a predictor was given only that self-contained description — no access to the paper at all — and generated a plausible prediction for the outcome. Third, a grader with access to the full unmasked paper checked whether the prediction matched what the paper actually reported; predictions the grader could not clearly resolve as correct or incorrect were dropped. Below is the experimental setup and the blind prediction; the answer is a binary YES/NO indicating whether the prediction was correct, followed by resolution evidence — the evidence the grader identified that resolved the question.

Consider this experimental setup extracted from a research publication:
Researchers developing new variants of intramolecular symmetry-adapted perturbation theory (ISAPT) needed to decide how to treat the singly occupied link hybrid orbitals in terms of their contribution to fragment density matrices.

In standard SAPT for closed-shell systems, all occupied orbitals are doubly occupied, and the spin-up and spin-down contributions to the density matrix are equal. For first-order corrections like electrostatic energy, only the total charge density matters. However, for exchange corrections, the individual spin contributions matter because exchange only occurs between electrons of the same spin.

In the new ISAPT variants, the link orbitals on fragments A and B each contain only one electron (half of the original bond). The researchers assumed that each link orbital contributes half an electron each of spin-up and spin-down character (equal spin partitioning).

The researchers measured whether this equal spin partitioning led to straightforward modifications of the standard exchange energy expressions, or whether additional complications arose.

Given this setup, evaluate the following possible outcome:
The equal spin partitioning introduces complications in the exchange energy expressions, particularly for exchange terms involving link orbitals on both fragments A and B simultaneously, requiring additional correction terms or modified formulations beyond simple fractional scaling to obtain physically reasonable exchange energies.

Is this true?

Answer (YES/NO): YES